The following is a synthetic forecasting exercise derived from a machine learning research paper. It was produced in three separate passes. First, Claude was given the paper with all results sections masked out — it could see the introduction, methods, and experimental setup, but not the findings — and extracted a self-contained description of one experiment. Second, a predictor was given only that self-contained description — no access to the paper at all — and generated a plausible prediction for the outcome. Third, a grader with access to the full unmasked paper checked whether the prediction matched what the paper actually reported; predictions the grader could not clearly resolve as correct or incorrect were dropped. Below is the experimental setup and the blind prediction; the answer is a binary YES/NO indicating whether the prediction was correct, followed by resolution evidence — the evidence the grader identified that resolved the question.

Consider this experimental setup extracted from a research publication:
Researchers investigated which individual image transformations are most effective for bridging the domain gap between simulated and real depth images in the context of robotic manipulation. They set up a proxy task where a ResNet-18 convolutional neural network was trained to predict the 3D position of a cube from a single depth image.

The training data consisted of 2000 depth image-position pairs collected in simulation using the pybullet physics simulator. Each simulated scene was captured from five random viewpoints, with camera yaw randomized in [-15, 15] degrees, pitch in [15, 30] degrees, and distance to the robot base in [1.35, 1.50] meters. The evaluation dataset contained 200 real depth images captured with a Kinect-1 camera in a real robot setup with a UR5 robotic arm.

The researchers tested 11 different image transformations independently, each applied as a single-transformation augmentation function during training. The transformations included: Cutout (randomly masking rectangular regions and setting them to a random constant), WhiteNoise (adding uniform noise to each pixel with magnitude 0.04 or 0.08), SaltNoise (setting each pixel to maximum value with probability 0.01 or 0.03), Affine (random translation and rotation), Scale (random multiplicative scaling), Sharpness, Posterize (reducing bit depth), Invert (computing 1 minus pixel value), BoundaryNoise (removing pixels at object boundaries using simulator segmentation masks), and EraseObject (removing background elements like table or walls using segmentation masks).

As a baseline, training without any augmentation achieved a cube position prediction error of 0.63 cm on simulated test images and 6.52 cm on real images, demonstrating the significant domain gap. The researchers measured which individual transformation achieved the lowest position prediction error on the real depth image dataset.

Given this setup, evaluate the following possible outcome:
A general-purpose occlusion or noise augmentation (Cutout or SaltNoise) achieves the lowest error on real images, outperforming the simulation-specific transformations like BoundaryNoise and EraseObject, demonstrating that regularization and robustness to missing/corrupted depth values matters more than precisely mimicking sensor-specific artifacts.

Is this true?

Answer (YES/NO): YES